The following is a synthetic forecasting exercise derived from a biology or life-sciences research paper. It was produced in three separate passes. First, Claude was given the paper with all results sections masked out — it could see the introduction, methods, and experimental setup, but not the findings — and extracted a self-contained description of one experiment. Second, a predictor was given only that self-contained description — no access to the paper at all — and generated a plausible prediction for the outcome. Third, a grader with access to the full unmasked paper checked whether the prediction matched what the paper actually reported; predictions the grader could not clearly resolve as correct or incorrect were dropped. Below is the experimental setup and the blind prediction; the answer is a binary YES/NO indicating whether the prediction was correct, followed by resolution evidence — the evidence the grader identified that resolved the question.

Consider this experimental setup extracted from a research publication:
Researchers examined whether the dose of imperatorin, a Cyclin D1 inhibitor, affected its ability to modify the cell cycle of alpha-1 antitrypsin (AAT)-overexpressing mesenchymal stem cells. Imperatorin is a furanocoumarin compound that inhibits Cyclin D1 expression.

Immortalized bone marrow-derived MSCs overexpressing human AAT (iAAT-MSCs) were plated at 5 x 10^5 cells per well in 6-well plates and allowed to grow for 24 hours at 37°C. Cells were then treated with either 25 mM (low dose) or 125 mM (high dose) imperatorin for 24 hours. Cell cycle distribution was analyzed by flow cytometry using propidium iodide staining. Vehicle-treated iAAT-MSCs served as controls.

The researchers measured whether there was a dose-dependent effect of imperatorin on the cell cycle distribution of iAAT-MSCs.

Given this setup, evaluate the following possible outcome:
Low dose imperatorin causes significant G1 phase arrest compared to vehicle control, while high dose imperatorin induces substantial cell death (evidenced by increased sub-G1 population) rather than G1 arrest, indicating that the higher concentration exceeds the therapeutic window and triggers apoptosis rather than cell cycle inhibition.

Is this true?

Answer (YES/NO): NO